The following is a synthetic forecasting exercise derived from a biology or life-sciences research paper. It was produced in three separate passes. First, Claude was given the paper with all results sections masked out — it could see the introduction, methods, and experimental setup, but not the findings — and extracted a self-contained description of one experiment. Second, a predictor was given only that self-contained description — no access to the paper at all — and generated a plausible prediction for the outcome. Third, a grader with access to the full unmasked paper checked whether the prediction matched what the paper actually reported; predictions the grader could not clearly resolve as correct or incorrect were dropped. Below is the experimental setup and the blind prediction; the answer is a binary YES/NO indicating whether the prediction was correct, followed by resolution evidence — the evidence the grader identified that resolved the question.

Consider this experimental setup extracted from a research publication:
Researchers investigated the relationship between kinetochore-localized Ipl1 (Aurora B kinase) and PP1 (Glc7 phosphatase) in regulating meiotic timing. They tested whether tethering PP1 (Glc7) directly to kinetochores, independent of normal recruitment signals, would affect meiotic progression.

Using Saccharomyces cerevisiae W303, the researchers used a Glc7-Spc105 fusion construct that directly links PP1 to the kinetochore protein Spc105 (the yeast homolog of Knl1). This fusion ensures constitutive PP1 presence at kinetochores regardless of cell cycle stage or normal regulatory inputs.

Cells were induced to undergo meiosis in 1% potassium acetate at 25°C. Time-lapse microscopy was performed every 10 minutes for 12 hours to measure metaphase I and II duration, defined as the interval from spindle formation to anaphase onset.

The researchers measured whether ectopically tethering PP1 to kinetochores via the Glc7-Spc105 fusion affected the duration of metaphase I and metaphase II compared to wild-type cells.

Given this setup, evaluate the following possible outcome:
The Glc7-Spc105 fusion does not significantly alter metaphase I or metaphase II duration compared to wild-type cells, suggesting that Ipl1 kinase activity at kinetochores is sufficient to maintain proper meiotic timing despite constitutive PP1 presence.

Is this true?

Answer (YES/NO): NO